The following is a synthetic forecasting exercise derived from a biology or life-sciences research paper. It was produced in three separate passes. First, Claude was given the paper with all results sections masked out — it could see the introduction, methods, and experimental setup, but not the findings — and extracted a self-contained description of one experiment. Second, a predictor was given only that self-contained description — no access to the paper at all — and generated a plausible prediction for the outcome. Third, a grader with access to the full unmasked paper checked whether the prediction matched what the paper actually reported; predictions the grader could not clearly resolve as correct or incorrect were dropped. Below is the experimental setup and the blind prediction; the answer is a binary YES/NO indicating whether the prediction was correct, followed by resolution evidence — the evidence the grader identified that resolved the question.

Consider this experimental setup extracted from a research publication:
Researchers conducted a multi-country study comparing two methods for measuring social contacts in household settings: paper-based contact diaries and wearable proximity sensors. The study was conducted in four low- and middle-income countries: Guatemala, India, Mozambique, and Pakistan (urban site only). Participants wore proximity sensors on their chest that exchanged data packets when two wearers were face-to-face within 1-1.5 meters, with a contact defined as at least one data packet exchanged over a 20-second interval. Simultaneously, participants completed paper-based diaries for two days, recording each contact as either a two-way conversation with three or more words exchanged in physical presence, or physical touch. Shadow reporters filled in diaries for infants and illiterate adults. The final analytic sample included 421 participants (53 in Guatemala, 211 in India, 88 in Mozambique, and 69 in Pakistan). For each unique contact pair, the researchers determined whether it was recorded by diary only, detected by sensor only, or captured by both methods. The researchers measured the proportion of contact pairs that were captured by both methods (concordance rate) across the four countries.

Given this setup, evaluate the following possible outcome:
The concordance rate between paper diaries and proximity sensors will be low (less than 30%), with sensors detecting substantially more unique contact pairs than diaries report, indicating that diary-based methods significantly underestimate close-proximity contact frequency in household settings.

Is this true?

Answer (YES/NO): NO